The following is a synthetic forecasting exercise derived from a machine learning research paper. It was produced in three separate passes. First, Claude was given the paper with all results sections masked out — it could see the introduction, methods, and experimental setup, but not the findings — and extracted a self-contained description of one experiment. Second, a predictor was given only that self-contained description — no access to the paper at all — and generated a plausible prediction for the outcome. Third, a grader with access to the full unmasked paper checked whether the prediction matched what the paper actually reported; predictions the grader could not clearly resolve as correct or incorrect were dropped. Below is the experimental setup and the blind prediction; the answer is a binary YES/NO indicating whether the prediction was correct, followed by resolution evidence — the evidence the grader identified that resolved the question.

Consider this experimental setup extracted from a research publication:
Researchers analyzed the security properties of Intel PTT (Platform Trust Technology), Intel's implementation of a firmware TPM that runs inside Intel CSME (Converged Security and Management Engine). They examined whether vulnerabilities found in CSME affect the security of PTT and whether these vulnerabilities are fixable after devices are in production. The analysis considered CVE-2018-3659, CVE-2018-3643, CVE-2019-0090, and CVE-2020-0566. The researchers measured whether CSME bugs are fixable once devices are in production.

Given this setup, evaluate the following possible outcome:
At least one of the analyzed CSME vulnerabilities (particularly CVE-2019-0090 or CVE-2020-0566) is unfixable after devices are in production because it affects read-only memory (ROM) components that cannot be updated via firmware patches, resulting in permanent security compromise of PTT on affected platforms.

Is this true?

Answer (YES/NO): NO